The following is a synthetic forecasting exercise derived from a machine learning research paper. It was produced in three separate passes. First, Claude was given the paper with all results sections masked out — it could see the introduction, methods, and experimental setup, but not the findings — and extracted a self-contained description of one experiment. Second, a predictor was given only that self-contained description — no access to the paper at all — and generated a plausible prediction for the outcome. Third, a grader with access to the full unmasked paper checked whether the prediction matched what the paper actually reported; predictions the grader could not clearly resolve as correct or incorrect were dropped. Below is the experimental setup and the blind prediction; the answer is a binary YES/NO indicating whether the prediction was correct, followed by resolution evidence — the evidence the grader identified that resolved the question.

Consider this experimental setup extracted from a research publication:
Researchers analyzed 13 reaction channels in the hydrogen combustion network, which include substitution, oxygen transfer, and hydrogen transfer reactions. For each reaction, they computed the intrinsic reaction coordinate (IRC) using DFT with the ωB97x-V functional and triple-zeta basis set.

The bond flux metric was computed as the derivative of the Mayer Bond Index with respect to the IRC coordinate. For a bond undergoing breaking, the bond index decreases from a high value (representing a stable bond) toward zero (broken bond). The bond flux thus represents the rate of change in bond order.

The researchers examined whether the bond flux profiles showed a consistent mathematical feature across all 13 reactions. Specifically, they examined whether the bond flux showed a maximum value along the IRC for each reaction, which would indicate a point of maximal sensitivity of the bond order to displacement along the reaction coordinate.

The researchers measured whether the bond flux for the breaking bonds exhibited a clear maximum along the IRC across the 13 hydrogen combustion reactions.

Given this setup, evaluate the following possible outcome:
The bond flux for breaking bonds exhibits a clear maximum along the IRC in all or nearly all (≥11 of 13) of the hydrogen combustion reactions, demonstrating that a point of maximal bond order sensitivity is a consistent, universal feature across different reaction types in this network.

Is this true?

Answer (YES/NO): YES